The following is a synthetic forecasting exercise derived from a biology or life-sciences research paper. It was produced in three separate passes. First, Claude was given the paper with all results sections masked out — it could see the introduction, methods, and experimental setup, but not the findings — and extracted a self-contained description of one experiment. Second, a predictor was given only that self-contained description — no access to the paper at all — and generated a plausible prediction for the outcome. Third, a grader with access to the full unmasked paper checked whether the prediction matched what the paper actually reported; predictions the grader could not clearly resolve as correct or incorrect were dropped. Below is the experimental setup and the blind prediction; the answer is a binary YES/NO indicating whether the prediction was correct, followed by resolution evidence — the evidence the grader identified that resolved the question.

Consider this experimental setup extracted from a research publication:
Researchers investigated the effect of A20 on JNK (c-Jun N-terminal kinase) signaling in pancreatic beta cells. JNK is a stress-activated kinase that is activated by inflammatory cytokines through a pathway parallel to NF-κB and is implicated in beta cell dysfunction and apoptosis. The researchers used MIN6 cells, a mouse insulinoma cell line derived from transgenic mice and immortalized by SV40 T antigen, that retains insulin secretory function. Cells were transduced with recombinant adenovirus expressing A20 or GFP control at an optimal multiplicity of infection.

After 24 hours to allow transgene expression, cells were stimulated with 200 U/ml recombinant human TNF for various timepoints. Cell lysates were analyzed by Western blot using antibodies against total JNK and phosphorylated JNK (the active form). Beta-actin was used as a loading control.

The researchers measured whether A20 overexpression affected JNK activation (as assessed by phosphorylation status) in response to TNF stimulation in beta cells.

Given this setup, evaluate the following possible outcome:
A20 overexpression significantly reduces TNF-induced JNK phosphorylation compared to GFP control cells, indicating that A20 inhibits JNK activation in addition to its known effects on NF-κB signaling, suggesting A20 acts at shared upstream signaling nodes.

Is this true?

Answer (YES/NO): YES